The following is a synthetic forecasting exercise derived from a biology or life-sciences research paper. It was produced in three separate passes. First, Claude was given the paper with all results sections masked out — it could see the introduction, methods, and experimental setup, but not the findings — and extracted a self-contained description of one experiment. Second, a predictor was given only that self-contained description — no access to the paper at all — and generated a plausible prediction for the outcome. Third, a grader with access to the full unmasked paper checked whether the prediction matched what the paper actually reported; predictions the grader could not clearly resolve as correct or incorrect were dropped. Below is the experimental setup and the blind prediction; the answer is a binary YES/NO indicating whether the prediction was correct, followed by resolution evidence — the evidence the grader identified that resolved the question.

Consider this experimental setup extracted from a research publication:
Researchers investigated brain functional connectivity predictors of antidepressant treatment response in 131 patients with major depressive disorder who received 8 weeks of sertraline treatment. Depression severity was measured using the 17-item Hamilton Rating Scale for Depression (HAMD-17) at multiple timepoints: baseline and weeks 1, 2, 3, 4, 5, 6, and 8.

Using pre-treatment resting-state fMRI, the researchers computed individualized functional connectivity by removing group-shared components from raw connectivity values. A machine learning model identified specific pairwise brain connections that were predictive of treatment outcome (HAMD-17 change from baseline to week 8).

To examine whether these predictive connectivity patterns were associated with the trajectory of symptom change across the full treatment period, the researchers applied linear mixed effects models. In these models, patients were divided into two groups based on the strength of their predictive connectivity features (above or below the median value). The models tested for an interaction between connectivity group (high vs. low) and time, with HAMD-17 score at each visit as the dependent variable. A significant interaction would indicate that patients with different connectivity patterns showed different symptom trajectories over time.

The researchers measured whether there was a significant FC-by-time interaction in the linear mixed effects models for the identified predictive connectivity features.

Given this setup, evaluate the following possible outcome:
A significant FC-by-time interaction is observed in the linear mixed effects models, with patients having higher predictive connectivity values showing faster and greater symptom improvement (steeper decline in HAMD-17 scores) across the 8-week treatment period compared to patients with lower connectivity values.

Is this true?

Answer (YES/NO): NO